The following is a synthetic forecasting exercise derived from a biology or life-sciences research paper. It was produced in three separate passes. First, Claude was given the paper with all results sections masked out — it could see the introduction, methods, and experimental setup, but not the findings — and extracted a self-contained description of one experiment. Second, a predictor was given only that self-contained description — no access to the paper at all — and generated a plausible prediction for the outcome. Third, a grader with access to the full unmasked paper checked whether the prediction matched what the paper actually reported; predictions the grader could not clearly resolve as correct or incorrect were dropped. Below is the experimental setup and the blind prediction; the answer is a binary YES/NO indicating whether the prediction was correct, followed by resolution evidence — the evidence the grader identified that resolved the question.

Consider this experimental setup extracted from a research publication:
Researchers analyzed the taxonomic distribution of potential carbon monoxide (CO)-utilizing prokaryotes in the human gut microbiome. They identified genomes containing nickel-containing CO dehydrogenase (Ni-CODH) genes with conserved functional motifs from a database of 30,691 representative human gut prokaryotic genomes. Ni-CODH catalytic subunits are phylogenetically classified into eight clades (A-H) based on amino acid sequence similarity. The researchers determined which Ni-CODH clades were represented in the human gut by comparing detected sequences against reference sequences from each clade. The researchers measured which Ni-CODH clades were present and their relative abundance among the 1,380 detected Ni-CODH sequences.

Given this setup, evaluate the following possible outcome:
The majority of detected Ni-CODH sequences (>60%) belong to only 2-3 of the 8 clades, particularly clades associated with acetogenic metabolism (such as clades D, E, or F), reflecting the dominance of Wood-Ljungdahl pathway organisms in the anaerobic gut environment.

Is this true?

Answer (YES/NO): NO